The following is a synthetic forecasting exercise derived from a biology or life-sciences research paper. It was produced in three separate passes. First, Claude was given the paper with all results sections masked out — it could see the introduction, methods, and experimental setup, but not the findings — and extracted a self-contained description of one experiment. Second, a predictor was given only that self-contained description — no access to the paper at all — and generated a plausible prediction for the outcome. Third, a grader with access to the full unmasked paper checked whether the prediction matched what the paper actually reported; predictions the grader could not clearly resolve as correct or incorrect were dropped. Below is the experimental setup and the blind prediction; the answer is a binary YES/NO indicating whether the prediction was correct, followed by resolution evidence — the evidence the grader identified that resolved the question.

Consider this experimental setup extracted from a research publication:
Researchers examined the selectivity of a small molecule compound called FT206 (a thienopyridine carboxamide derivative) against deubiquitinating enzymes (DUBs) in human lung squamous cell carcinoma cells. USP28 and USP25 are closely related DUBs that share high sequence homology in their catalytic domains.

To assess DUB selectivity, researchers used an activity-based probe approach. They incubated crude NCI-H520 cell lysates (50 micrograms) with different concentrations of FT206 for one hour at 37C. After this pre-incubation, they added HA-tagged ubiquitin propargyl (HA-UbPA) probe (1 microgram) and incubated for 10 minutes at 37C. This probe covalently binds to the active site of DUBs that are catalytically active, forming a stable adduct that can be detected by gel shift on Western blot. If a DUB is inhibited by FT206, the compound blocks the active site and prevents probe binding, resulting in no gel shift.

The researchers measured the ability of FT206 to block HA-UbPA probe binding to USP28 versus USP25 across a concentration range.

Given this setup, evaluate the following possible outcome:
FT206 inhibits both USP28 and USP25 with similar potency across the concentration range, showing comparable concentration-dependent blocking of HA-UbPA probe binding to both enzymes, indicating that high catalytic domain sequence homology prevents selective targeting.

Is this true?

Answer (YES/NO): NO